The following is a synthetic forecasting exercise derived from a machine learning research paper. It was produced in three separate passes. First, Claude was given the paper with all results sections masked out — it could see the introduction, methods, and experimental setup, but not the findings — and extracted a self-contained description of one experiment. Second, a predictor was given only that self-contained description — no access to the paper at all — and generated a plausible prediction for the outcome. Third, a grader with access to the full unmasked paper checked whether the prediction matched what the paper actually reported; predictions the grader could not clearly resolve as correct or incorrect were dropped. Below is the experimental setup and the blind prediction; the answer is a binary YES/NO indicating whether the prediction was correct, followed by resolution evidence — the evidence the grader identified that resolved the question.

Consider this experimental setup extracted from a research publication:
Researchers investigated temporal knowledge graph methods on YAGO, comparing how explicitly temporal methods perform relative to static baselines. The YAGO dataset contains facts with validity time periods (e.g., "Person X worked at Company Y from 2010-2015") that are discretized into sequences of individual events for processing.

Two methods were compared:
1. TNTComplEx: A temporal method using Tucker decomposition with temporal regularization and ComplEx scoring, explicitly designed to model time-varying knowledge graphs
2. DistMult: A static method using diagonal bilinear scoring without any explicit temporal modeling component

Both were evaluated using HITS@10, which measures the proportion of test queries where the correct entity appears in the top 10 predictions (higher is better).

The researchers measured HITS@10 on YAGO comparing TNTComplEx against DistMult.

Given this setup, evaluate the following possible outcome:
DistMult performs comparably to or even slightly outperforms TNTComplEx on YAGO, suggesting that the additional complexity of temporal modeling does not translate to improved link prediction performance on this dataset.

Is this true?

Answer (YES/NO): YES